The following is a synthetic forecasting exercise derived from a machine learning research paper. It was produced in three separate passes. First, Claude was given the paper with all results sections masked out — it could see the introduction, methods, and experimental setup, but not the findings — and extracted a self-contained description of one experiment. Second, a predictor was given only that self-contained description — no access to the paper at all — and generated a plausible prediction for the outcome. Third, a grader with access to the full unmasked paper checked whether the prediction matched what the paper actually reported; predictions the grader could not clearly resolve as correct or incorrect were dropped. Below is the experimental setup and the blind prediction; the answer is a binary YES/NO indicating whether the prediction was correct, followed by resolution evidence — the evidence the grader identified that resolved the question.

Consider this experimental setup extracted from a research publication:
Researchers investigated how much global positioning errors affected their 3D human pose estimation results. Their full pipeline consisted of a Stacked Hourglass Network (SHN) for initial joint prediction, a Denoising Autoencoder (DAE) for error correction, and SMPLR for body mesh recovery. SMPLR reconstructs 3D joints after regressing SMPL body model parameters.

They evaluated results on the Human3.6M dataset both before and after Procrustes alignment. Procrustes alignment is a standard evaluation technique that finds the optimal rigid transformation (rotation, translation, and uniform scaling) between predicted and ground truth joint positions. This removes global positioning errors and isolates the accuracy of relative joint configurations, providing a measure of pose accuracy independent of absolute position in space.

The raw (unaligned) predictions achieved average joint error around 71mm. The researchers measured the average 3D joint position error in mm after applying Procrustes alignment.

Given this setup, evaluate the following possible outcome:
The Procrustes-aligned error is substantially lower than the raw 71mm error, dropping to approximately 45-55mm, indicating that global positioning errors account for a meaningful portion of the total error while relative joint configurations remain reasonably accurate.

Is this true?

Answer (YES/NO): YES